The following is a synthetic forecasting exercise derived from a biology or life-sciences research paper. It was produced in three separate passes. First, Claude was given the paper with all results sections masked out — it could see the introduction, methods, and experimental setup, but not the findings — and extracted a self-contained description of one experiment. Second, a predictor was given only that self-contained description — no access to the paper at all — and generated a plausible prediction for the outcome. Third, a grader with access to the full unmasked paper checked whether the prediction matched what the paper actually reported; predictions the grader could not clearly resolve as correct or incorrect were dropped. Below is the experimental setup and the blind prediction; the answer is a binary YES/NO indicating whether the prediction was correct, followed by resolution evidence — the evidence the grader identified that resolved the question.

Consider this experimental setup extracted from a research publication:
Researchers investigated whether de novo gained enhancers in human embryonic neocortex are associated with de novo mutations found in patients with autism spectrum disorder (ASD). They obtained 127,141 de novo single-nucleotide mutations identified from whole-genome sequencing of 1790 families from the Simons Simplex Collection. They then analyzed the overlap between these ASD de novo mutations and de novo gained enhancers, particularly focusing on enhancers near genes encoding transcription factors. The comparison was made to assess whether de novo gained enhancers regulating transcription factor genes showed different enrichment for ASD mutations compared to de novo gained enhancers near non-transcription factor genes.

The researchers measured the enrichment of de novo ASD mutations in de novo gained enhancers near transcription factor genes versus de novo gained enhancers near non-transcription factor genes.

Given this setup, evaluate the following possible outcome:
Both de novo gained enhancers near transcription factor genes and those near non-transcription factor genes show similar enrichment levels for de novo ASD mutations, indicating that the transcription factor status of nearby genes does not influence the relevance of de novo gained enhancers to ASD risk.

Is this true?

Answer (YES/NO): NO